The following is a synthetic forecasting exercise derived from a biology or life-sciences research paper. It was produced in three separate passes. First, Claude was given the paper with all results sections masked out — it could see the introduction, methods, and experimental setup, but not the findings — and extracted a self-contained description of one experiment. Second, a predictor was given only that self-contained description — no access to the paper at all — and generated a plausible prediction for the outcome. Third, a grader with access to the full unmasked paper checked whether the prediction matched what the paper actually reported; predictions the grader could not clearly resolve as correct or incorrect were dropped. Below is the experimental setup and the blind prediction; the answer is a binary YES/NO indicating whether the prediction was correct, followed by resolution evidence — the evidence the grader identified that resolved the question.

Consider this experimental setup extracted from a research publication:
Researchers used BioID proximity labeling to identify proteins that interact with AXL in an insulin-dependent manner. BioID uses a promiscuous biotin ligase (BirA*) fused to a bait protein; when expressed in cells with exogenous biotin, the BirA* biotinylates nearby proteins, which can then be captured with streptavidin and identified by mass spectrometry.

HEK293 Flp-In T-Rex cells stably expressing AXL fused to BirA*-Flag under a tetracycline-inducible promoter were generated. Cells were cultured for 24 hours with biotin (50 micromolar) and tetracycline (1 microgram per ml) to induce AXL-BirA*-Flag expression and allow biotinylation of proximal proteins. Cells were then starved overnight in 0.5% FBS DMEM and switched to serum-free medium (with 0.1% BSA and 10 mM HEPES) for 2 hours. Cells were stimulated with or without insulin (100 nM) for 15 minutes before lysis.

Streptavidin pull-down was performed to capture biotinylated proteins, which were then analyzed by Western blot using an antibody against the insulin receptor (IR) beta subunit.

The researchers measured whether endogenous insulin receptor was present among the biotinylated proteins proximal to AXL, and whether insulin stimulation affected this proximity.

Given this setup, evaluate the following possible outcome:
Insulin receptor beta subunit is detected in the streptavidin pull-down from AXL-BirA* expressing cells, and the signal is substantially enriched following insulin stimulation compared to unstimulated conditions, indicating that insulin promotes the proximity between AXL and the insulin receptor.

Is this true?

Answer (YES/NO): YES